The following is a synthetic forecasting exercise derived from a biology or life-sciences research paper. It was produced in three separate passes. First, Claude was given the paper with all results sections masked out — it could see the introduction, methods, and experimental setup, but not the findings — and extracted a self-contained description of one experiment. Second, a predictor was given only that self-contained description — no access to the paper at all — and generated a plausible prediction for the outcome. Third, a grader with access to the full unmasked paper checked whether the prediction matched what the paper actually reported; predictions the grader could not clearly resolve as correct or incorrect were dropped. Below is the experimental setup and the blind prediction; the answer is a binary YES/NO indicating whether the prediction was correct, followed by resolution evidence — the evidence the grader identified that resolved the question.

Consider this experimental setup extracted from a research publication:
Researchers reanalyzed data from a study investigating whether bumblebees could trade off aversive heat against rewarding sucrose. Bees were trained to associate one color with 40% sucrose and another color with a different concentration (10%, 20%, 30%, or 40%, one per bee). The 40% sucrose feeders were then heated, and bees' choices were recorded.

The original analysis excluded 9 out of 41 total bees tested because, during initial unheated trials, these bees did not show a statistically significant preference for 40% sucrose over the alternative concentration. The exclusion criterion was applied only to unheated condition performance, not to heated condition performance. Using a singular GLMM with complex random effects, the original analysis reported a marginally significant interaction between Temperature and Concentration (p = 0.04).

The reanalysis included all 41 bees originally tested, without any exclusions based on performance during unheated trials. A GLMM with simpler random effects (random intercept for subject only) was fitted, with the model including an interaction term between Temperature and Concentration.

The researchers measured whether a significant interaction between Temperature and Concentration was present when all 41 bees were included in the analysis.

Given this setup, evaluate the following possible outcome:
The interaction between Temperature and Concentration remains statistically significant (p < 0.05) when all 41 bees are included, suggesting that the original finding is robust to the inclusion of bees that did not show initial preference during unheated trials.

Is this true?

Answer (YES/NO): NO